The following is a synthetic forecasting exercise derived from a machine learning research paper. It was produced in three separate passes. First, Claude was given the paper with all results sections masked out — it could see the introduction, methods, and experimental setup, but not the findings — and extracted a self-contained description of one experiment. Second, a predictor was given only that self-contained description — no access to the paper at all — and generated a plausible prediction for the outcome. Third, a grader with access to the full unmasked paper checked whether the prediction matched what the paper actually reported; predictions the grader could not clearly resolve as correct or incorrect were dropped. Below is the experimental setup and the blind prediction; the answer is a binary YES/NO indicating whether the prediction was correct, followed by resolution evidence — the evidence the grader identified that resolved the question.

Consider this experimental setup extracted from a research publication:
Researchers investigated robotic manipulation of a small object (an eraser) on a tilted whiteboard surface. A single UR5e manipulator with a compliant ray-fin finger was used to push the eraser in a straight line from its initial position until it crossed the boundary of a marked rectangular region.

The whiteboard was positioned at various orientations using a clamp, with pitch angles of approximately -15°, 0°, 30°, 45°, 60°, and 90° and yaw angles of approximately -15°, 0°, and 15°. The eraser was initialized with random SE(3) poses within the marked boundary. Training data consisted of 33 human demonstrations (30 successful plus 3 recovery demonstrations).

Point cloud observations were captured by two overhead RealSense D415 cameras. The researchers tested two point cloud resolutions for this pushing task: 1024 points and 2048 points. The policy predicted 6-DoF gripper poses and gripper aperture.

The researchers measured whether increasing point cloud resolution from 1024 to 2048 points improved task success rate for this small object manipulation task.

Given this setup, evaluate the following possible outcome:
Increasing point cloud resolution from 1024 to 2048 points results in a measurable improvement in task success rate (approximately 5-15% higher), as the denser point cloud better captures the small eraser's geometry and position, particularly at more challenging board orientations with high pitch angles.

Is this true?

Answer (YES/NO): NO